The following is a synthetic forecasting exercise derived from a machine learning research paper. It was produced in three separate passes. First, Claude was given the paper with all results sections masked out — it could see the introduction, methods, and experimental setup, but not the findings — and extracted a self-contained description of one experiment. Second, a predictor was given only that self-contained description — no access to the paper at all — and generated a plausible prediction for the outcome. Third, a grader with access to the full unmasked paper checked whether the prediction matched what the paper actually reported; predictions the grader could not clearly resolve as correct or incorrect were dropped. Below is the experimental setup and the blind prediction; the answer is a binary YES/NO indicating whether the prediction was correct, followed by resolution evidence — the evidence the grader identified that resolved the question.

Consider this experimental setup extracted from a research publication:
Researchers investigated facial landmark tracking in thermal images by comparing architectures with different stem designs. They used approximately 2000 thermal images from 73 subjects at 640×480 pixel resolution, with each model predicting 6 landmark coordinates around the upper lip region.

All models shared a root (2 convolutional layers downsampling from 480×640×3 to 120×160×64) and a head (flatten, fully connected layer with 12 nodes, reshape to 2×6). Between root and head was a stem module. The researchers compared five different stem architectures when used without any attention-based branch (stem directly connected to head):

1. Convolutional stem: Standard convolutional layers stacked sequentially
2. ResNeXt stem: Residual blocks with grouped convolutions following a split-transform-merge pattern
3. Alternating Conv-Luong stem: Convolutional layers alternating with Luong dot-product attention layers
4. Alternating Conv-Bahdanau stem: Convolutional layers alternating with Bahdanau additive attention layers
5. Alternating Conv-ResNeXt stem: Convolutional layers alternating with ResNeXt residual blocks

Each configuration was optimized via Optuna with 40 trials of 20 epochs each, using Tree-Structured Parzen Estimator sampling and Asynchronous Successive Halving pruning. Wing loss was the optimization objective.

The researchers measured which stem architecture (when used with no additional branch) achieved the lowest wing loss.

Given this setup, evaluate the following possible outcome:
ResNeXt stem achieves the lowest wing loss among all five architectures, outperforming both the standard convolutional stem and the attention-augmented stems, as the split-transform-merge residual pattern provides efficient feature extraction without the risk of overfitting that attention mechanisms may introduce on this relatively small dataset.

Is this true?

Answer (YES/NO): NO